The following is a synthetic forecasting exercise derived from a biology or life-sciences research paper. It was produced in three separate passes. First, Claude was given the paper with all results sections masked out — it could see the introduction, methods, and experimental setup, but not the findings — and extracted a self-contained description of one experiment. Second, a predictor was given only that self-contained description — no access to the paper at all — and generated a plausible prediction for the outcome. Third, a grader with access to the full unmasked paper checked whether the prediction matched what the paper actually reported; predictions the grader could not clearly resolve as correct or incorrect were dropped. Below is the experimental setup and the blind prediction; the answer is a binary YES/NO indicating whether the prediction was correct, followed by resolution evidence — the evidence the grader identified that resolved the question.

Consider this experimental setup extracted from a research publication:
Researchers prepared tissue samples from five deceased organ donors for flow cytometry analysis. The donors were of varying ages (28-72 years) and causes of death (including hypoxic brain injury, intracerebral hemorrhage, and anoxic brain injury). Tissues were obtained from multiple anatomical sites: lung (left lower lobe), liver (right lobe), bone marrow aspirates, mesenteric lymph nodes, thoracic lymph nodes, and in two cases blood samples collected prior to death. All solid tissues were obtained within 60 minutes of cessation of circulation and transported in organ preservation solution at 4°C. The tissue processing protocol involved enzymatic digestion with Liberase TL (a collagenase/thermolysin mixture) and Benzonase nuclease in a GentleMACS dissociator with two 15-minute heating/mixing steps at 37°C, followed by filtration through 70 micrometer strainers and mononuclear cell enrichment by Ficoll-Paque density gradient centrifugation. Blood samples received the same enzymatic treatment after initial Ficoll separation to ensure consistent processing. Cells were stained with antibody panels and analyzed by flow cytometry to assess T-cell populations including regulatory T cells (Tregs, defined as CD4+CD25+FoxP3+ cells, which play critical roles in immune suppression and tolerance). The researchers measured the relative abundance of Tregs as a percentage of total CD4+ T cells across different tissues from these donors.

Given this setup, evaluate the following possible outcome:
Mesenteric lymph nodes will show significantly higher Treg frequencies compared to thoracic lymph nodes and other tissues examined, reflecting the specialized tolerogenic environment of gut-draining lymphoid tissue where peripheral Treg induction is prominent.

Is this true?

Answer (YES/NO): YES